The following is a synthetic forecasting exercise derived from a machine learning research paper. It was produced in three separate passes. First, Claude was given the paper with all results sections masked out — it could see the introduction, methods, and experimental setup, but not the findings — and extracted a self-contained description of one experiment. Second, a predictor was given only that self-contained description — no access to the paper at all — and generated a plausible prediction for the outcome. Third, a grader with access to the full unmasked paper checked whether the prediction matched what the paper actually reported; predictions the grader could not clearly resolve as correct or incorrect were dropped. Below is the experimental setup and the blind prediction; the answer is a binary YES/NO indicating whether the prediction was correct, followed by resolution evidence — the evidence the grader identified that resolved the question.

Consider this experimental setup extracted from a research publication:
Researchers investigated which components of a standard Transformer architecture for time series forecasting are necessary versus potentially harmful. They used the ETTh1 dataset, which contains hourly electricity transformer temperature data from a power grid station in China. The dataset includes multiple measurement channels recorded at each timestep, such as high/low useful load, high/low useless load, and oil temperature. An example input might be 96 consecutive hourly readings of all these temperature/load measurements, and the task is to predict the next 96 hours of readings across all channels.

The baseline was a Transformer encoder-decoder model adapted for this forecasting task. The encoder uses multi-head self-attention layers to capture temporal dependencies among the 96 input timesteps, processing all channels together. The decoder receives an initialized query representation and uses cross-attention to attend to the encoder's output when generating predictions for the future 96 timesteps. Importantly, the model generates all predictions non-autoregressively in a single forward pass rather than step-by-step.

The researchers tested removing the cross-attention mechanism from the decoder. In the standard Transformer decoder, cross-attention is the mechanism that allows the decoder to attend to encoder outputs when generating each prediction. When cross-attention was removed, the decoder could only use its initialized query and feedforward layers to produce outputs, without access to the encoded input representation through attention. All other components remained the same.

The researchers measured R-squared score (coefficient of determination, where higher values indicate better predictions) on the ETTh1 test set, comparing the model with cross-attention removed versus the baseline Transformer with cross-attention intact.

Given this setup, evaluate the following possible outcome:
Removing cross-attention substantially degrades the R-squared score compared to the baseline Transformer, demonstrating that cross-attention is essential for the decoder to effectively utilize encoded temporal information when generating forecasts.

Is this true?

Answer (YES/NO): NO